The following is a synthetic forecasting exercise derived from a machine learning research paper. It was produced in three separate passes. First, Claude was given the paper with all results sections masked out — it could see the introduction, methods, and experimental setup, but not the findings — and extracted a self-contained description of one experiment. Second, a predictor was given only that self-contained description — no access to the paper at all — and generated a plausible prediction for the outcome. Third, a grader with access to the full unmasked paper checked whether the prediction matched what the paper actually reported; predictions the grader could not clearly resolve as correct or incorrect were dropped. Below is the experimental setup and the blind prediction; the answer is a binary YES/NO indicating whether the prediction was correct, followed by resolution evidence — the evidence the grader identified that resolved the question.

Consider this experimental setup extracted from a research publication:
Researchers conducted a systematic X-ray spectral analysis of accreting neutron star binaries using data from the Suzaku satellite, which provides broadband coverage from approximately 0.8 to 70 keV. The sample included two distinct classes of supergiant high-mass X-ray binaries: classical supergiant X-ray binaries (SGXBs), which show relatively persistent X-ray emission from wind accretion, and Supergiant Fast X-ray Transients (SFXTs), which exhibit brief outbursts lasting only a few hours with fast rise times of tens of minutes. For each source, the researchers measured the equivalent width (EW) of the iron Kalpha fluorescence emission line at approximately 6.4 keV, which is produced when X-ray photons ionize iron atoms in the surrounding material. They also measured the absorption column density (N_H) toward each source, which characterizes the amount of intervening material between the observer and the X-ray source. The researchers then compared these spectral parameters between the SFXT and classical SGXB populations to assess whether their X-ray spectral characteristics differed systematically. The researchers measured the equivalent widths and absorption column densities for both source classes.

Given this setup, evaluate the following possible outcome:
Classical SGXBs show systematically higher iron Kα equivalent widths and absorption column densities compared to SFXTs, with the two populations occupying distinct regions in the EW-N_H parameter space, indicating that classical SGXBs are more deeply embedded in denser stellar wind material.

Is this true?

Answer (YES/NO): YES